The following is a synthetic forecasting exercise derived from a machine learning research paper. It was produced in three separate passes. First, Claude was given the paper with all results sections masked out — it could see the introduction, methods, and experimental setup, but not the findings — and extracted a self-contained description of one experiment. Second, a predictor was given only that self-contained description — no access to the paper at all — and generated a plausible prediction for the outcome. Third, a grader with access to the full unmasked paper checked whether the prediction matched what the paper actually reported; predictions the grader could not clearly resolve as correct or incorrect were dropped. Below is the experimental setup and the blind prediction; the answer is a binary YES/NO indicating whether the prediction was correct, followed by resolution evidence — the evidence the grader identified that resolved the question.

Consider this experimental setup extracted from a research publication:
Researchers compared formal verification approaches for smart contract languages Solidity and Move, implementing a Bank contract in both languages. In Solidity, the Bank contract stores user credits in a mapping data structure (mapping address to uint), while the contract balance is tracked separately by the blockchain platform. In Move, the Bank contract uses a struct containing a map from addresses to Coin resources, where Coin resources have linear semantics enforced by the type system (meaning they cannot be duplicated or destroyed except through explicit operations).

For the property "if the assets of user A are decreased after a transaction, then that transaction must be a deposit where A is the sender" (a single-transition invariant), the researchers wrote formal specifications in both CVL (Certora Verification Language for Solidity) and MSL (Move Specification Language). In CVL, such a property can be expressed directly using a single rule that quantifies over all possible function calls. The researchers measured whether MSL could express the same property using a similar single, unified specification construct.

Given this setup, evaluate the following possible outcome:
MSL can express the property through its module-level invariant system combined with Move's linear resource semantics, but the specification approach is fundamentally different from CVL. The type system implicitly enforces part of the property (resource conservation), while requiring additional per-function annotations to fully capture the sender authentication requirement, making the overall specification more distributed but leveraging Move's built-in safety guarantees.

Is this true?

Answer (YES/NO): NO